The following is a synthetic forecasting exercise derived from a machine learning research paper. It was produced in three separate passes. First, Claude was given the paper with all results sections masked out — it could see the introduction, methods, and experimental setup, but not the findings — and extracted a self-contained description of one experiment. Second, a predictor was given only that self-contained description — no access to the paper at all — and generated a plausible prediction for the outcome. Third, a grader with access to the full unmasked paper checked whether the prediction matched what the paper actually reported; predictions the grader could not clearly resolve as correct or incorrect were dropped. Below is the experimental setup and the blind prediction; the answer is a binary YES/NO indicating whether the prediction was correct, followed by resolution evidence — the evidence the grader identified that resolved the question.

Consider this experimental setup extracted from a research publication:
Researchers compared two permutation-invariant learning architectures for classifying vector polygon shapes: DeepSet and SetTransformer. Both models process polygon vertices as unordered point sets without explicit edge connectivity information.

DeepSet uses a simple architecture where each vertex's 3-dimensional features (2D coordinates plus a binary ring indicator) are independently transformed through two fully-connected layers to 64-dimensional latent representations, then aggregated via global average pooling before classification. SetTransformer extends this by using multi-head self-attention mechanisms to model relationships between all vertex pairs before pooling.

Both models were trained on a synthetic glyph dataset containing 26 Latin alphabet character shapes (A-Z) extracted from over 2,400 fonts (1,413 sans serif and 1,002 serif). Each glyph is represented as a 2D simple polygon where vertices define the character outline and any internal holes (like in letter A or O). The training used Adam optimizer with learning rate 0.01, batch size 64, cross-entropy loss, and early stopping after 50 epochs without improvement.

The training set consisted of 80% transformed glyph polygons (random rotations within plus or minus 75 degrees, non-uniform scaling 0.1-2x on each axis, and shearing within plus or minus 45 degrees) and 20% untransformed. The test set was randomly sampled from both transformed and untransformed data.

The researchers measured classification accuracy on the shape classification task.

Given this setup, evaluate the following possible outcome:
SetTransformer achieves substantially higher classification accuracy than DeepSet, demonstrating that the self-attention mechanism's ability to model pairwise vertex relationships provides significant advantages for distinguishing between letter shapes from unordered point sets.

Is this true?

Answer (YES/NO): NO